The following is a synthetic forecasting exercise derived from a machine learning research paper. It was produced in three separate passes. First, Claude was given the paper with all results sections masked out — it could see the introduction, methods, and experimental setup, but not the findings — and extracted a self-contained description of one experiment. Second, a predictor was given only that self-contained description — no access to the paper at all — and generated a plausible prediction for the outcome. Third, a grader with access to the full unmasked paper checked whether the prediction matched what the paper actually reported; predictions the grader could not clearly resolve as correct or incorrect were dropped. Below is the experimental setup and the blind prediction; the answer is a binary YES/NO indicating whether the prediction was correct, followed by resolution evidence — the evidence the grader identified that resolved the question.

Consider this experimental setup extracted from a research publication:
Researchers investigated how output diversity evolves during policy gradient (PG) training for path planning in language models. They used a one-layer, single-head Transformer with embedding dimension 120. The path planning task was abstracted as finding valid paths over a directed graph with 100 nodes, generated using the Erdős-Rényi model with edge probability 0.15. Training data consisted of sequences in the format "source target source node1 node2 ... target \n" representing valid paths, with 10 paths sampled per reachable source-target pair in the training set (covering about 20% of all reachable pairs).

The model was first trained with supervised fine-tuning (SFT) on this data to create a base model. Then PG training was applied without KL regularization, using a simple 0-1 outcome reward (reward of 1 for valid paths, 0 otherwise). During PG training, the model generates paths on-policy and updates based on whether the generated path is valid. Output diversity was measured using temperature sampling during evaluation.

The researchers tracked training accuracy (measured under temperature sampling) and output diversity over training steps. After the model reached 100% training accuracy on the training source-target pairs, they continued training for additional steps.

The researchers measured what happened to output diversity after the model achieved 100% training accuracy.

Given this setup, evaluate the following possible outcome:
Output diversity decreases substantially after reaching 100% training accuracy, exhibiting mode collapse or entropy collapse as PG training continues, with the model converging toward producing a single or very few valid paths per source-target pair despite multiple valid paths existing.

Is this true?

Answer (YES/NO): YES